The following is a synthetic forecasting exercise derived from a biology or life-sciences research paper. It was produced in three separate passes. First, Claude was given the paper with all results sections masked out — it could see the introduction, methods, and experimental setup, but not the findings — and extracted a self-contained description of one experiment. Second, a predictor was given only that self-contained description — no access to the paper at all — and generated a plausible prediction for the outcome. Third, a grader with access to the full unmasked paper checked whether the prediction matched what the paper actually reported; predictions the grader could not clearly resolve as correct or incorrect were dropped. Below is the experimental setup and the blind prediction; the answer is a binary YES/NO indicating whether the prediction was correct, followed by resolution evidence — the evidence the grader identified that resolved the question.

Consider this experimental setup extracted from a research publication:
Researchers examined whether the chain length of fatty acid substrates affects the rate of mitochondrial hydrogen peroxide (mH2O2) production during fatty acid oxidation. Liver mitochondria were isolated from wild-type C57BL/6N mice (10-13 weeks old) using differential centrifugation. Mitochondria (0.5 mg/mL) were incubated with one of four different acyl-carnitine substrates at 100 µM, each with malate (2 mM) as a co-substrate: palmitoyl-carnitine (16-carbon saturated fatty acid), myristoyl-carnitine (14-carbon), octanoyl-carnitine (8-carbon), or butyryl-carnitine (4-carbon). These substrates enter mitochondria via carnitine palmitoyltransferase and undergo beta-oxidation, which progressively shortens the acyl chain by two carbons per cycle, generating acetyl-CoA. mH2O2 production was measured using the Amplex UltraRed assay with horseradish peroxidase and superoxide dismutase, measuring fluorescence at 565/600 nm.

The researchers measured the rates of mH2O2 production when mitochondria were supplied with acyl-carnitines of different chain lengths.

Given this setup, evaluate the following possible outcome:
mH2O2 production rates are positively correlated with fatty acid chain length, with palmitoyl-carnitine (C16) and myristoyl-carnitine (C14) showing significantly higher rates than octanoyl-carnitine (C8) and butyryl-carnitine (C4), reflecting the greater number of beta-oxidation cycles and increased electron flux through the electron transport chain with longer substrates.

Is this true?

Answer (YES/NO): NO